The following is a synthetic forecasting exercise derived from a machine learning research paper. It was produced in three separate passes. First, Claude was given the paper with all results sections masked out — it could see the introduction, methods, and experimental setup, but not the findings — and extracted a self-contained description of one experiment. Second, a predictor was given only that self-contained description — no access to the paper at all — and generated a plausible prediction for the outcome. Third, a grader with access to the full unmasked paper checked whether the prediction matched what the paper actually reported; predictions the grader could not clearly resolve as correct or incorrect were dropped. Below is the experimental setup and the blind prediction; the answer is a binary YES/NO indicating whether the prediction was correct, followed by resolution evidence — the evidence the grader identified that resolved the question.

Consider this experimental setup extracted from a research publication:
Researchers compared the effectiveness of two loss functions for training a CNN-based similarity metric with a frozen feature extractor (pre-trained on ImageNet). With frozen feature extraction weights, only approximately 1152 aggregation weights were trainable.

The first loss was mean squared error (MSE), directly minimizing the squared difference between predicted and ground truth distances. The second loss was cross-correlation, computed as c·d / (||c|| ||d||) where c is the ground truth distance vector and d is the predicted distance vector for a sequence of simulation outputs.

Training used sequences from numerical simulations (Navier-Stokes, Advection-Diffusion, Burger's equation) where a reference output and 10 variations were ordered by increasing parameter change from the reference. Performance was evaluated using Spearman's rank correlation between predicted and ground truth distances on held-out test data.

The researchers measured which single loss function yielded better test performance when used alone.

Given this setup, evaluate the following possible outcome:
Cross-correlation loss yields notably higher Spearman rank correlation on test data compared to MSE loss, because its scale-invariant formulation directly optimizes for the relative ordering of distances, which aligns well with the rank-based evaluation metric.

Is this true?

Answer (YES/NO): YES